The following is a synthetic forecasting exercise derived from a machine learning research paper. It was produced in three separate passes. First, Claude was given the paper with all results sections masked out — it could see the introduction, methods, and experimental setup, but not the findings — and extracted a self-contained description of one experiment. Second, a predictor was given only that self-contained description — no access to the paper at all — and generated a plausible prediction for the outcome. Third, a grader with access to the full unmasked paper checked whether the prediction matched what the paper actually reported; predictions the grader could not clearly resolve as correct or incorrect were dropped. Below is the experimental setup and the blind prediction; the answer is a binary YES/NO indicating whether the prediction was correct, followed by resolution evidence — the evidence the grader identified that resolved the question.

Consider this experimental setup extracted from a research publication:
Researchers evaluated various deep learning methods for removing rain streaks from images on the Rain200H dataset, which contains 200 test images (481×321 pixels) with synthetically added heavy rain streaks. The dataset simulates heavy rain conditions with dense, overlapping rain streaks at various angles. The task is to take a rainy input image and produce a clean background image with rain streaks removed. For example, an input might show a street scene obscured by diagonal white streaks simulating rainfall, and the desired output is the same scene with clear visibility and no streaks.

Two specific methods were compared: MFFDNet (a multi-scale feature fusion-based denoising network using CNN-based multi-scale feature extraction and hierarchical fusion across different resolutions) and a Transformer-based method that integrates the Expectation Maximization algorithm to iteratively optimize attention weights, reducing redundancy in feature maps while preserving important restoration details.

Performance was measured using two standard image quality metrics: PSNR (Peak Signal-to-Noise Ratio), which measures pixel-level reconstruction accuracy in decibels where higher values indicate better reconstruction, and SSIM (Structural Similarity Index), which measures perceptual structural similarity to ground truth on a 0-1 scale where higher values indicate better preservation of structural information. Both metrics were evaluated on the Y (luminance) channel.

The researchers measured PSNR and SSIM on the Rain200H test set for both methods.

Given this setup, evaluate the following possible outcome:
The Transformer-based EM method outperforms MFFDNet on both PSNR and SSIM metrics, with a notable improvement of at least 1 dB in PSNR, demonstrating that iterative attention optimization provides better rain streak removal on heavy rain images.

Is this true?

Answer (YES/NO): NO